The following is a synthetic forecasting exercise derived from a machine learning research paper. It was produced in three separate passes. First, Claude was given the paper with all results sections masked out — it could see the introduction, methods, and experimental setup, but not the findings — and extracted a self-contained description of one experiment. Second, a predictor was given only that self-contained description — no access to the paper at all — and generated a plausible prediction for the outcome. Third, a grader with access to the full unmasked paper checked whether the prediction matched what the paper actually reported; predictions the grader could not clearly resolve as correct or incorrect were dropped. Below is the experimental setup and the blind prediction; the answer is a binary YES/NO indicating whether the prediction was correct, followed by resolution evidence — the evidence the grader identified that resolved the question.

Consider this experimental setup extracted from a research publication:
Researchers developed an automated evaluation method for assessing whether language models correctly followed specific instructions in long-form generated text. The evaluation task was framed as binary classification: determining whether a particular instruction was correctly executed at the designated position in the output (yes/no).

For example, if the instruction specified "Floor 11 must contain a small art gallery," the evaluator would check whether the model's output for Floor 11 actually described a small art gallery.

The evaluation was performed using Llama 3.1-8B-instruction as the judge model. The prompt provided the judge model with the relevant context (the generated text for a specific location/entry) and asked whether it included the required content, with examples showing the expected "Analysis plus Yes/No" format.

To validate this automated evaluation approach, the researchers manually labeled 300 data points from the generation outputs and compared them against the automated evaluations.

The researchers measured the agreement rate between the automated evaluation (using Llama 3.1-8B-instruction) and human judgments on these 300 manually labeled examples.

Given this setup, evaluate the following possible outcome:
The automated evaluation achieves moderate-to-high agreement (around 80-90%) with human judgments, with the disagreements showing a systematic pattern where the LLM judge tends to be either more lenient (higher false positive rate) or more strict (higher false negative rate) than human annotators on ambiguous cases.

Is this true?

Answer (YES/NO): NO